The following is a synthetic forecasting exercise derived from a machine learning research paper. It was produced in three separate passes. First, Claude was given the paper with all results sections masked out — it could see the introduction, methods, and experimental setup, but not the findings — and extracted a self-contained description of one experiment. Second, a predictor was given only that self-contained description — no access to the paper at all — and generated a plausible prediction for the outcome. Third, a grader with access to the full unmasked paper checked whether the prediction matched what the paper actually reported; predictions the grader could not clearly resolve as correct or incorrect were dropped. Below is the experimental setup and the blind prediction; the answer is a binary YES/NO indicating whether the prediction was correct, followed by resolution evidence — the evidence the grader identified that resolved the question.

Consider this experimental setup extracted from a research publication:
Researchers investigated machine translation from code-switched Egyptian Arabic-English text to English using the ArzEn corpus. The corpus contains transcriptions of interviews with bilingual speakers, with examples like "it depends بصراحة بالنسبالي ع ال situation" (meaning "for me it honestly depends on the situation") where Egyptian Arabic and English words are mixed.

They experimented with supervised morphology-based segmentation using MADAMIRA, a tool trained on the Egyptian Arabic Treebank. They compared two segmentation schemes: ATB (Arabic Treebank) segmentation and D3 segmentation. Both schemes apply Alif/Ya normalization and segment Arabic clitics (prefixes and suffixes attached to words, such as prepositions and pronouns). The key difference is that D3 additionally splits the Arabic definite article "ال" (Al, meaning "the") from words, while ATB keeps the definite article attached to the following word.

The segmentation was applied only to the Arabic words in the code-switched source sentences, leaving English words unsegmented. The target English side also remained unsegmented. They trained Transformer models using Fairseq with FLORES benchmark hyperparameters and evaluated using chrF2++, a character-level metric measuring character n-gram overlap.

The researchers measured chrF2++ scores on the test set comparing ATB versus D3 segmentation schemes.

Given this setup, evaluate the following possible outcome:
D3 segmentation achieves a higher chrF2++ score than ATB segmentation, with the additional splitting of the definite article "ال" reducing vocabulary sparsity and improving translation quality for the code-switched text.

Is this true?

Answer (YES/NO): NO